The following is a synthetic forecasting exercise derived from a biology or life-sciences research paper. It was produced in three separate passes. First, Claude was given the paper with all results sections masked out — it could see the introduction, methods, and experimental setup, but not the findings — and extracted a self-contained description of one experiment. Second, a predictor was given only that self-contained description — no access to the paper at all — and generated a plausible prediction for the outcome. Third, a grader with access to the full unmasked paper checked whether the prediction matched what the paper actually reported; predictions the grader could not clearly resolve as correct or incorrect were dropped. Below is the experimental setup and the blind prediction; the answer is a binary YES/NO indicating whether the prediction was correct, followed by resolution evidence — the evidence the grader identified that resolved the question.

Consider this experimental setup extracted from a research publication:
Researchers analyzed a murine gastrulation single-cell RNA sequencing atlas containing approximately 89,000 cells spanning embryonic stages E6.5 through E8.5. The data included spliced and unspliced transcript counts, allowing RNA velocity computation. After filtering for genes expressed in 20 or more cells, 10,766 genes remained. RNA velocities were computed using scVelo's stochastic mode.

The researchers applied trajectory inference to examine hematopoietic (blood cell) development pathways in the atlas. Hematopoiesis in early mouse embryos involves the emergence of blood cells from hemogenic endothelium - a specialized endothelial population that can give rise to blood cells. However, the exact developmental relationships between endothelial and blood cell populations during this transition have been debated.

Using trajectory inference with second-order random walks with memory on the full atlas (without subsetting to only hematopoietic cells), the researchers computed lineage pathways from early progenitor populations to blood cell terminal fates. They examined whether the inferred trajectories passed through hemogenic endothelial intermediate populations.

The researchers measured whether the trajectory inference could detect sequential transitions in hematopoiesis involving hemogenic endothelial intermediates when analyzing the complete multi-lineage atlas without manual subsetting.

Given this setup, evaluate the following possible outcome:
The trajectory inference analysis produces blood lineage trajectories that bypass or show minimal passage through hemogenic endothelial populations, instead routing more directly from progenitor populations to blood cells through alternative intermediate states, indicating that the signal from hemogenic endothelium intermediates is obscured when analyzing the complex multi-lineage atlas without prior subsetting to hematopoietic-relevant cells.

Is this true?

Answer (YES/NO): NO